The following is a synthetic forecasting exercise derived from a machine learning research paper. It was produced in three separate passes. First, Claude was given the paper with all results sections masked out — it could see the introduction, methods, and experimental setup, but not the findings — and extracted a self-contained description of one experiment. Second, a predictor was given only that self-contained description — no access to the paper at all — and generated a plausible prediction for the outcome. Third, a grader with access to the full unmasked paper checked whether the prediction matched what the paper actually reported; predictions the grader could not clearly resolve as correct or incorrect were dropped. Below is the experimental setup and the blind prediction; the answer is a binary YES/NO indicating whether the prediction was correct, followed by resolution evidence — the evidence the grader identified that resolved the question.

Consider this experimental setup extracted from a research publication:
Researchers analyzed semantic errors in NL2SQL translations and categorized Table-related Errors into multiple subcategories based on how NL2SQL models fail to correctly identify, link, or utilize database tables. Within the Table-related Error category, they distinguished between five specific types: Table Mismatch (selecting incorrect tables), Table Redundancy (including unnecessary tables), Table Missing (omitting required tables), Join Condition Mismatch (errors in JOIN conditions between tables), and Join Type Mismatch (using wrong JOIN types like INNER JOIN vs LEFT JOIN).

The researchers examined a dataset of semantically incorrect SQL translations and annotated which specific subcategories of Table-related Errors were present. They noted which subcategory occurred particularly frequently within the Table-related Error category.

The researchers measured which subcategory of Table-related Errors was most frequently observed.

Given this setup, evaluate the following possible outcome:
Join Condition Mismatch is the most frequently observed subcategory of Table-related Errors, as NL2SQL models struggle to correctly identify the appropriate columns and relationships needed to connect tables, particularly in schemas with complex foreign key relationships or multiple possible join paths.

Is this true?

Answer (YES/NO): NO